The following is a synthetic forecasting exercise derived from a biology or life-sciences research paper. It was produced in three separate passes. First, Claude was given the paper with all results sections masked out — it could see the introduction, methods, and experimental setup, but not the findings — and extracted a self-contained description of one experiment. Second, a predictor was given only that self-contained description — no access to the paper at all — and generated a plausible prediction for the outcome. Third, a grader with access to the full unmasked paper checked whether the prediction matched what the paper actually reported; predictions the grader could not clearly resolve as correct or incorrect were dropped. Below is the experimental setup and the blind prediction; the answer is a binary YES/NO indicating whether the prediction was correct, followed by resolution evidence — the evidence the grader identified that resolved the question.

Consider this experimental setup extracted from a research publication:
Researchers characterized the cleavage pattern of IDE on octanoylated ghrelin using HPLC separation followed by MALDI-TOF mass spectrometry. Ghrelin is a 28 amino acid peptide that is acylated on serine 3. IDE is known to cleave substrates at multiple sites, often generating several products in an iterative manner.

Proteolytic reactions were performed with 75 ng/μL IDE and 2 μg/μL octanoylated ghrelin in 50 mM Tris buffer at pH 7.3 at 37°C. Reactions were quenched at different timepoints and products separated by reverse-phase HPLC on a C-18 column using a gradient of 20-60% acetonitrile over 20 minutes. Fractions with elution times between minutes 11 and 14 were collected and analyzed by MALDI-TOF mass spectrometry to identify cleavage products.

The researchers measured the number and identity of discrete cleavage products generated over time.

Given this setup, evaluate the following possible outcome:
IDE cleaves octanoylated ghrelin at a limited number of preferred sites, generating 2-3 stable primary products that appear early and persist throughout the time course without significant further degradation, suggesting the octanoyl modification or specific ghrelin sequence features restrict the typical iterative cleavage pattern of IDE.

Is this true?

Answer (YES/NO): NO